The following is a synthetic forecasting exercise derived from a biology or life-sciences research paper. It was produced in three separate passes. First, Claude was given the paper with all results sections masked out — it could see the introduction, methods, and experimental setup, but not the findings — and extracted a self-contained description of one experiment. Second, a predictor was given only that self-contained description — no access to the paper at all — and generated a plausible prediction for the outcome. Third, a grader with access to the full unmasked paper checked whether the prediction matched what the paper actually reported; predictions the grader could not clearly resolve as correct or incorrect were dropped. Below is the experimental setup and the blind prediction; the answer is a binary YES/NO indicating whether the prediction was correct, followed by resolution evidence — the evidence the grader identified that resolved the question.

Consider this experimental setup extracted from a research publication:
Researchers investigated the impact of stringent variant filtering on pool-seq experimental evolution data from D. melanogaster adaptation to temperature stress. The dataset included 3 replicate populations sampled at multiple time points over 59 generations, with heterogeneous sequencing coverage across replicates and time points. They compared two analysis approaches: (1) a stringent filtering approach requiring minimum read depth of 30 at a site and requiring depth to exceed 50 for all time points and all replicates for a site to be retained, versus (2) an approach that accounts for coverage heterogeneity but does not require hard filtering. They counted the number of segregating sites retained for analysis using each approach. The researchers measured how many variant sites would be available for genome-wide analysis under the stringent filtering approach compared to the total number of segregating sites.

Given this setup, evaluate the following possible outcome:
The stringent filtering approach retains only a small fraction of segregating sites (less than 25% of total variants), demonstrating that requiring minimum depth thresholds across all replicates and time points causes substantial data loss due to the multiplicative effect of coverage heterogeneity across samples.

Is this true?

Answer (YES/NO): YES